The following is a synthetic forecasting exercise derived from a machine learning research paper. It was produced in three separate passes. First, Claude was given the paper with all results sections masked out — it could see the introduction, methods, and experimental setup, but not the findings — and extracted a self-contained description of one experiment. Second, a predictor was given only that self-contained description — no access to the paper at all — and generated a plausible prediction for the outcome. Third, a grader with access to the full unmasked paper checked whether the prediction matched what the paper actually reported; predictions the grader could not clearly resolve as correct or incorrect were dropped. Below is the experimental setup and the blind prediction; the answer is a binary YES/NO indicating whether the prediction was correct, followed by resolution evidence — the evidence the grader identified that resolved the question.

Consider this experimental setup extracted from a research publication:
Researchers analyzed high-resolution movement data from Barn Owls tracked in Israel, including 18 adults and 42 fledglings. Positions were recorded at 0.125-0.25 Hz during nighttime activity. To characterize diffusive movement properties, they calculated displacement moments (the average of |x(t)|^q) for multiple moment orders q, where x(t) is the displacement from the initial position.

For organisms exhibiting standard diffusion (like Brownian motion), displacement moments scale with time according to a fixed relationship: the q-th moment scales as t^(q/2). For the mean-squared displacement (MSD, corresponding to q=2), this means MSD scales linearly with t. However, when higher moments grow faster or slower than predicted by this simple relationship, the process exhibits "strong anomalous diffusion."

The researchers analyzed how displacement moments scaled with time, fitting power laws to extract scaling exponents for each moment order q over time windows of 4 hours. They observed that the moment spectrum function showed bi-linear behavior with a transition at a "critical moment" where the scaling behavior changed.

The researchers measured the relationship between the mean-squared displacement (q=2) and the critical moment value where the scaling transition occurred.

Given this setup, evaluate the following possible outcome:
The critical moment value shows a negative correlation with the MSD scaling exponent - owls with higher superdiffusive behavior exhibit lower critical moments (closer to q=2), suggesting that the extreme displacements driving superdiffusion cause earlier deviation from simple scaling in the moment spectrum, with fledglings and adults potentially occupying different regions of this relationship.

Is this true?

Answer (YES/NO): NO